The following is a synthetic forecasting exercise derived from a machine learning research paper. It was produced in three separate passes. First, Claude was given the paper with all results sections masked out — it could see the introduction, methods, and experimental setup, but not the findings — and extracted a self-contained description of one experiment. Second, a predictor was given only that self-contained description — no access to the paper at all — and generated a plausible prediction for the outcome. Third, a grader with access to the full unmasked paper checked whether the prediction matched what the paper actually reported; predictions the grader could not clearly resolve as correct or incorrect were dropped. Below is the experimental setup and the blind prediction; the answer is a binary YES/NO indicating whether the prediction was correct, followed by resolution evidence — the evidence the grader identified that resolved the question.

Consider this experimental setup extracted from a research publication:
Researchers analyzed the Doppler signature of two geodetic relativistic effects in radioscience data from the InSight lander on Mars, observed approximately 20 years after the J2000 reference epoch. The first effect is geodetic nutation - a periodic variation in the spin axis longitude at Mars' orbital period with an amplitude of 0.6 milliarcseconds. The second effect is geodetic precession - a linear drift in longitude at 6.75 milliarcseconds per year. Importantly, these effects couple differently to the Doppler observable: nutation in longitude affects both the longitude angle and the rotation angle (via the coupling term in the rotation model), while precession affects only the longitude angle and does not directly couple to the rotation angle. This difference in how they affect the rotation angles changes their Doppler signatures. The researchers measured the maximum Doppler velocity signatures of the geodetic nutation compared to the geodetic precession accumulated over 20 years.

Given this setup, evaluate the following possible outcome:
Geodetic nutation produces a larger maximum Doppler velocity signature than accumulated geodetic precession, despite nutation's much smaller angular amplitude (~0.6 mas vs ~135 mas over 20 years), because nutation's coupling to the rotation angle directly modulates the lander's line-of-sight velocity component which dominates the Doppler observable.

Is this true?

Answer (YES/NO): NO